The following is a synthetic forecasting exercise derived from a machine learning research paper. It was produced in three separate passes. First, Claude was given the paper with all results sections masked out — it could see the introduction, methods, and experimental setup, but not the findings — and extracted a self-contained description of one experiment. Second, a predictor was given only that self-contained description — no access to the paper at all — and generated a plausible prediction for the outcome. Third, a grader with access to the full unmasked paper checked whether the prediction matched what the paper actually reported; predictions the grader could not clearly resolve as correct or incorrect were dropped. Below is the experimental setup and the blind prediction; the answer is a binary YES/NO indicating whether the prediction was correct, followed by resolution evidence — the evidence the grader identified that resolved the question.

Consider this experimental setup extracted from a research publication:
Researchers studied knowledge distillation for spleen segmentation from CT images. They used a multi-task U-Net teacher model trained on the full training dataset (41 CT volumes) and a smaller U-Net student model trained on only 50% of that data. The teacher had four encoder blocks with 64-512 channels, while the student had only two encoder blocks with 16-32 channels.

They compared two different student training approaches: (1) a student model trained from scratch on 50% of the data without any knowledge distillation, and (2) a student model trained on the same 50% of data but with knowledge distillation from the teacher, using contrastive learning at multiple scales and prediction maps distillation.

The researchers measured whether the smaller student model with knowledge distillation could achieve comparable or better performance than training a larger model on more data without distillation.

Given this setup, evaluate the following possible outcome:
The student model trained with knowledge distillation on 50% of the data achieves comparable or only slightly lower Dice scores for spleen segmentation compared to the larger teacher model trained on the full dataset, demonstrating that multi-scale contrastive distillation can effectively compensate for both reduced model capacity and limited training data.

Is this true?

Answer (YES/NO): NO